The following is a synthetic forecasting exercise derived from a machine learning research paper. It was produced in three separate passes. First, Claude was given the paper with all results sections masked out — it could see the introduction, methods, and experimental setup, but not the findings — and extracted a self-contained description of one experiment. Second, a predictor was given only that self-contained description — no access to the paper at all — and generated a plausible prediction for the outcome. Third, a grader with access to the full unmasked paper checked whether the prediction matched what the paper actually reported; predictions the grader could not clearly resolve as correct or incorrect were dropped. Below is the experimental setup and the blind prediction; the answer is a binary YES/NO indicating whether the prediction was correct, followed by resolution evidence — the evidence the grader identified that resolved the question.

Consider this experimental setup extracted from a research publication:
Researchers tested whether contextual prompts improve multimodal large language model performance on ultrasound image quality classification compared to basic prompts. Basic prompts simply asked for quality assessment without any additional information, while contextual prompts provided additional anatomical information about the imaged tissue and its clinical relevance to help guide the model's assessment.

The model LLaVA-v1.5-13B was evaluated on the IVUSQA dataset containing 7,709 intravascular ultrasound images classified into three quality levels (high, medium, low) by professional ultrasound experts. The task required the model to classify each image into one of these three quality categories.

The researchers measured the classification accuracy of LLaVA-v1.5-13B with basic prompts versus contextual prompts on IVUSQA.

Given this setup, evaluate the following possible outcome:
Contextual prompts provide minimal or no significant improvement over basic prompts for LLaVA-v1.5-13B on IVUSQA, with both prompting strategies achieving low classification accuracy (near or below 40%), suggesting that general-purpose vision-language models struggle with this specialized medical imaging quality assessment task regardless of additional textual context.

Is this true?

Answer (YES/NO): NO